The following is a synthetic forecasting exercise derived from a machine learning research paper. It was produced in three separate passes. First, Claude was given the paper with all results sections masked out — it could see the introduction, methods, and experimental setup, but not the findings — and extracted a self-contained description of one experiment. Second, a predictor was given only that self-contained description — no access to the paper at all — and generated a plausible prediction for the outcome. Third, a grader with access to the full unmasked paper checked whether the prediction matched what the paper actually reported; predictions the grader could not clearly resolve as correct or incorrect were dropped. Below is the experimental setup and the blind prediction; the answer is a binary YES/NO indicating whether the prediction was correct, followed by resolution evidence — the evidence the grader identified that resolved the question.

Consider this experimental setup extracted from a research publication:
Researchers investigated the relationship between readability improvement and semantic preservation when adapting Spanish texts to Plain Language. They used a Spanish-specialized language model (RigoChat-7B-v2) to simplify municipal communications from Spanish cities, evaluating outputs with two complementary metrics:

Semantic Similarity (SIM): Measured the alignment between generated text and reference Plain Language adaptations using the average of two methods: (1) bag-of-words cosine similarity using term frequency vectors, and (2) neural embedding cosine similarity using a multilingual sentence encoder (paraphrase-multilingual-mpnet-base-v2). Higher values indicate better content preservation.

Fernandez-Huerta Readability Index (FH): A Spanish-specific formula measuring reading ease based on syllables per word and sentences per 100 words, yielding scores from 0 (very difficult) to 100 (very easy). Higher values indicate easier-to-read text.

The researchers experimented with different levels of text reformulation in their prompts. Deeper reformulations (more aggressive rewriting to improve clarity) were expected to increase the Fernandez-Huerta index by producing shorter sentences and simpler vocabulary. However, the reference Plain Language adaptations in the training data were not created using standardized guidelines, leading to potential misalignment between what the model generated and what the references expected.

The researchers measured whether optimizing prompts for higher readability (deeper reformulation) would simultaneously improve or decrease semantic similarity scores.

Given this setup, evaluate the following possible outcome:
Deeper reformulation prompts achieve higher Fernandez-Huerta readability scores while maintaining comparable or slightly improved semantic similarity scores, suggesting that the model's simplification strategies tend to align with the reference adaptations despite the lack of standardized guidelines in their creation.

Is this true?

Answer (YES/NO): NO